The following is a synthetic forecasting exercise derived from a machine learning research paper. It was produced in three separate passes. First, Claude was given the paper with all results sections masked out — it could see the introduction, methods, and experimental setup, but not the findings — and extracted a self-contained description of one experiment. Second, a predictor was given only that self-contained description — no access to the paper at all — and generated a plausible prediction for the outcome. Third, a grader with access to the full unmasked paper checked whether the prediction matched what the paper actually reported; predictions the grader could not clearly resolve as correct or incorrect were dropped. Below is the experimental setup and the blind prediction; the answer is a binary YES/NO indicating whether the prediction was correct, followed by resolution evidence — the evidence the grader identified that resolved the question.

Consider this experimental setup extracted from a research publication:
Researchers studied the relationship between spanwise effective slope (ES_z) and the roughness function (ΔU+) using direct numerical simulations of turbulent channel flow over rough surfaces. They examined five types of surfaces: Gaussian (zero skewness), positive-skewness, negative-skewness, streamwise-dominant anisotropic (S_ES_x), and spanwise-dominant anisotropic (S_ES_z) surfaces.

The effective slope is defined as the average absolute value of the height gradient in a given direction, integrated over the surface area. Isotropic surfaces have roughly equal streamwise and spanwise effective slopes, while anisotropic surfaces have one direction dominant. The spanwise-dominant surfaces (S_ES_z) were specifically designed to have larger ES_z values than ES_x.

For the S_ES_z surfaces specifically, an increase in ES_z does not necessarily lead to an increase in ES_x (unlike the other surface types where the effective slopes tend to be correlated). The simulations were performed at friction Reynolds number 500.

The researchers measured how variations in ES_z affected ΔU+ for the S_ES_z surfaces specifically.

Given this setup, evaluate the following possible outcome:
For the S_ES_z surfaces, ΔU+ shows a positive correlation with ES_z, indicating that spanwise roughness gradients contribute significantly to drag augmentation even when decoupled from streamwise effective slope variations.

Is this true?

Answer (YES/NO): NO